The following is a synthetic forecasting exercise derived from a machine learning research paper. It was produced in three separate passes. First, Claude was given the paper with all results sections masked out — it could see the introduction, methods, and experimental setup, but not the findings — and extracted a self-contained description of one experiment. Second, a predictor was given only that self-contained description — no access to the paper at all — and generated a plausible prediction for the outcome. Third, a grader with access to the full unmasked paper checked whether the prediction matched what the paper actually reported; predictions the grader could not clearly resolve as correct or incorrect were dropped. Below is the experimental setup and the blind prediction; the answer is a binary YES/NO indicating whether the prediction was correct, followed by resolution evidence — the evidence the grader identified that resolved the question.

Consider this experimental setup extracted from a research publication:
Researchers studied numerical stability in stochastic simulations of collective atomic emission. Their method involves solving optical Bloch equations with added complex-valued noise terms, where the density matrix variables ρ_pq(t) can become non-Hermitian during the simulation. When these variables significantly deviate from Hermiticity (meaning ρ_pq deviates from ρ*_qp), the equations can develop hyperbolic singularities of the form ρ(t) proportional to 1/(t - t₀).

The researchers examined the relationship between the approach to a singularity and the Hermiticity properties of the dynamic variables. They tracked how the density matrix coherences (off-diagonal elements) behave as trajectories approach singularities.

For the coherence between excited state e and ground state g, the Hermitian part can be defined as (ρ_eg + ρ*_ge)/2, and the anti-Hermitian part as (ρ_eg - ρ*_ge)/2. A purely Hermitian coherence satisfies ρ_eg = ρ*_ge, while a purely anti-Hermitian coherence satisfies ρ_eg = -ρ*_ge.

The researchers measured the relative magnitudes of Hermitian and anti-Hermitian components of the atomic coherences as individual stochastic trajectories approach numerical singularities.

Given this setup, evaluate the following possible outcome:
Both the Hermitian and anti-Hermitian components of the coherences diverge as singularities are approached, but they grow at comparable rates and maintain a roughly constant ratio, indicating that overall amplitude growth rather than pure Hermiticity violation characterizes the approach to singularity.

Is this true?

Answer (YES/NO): NO